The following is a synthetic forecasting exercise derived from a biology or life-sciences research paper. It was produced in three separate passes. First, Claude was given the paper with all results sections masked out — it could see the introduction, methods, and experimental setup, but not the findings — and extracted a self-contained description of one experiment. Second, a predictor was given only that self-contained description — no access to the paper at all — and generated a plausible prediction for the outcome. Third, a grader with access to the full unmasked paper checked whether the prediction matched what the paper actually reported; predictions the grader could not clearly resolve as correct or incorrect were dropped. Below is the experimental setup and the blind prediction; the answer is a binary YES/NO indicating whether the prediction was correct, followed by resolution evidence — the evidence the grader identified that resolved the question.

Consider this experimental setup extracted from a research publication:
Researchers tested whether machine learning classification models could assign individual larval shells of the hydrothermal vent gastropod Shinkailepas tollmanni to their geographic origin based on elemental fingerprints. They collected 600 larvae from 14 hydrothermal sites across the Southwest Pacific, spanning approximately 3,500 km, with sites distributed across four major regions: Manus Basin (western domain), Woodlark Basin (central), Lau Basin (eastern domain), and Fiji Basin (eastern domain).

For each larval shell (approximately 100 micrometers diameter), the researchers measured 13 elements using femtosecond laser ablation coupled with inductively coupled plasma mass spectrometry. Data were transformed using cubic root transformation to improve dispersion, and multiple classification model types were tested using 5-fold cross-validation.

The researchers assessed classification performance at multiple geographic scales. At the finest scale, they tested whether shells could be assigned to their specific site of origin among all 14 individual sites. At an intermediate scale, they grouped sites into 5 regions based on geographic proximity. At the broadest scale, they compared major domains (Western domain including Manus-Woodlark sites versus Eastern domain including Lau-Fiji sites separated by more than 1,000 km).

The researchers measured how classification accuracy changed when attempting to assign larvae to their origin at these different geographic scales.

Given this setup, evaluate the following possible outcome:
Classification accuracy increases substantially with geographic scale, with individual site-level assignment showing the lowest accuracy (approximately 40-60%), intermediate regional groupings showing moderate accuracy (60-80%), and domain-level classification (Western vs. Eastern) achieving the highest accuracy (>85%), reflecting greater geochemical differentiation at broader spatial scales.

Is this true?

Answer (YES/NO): NO